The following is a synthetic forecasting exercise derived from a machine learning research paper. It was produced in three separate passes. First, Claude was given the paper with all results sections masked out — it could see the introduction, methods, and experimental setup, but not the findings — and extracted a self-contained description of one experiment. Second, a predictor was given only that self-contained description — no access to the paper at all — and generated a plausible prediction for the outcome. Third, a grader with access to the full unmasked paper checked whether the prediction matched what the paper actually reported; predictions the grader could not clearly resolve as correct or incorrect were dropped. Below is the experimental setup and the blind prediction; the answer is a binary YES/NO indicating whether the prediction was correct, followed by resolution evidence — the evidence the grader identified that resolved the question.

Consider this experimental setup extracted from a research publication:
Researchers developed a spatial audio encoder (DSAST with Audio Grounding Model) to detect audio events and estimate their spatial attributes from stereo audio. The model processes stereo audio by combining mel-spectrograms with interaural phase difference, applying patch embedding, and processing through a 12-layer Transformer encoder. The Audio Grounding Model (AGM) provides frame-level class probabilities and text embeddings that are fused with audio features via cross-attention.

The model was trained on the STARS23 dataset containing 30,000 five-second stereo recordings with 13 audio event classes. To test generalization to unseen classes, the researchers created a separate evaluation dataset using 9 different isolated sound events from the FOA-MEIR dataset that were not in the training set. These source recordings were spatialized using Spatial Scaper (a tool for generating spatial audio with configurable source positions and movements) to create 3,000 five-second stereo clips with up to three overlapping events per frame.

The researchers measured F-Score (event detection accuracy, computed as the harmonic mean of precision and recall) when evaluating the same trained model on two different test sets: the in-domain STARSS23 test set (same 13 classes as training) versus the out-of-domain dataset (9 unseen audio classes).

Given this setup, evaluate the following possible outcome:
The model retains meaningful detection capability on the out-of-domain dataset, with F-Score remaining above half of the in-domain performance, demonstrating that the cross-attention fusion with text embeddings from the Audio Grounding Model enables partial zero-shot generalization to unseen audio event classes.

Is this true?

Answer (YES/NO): NO